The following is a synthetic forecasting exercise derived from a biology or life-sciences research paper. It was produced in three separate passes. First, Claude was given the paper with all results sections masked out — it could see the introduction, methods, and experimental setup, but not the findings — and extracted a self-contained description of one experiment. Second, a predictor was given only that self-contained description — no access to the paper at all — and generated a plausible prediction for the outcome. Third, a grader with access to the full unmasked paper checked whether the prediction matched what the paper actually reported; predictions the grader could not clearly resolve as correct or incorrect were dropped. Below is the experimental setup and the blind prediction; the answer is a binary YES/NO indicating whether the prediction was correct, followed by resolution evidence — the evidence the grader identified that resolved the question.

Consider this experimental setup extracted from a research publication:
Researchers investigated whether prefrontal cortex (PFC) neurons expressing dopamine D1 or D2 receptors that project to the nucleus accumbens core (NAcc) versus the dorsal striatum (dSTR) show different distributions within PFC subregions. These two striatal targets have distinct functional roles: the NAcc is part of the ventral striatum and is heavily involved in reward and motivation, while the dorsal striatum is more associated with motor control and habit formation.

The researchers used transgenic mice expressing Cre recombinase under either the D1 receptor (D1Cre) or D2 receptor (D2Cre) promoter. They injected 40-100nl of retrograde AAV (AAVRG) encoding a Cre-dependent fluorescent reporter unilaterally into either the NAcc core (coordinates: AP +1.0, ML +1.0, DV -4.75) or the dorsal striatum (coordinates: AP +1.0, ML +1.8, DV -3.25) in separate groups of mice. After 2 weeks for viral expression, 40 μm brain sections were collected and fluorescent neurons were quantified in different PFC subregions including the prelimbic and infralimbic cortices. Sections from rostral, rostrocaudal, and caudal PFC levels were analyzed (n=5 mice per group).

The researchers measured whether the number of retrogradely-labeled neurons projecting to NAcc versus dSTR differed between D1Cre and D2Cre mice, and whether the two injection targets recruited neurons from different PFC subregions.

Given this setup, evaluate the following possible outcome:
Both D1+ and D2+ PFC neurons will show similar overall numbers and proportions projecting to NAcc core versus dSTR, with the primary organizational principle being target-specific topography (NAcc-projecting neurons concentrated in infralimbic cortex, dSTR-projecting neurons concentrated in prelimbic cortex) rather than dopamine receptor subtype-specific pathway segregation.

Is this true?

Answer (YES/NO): NO